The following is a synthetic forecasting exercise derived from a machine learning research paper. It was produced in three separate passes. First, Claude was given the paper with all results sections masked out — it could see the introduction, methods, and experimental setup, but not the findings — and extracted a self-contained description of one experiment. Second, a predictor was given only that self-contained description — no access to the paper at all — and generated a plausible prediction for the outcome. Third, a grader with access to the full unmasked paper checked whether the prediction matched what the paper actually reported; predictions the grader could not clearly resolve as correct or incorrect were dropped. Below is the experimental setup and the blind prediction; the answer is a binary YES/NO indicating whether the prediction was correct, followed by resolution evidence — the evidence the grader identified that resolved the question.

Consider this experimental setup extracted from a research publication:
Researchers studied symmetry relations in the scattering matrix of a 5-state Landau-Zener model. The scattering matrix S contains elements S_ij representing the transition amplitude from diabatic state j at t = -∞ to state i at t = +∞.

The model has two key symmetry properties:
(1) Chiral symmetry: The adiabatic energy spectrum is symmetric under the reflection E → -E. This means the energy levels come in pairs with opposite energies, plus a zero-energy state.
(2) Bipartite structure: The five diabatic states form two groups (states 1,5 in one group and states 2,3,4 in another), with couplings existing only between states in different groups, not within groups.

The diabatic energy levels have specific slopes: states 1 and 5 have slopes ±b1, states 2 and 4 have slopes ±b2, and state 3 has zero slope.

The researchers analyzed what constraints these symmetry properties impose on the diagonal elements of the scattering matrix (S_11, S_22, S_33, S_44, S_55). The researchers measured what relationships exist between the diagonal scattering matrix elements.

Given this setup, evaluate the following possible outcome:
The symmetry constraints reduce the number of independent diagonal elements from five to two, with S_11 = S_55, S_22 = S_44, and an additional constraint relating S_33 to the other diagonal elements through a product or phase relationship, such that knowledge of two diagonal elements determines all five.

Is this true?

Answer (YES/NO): NO